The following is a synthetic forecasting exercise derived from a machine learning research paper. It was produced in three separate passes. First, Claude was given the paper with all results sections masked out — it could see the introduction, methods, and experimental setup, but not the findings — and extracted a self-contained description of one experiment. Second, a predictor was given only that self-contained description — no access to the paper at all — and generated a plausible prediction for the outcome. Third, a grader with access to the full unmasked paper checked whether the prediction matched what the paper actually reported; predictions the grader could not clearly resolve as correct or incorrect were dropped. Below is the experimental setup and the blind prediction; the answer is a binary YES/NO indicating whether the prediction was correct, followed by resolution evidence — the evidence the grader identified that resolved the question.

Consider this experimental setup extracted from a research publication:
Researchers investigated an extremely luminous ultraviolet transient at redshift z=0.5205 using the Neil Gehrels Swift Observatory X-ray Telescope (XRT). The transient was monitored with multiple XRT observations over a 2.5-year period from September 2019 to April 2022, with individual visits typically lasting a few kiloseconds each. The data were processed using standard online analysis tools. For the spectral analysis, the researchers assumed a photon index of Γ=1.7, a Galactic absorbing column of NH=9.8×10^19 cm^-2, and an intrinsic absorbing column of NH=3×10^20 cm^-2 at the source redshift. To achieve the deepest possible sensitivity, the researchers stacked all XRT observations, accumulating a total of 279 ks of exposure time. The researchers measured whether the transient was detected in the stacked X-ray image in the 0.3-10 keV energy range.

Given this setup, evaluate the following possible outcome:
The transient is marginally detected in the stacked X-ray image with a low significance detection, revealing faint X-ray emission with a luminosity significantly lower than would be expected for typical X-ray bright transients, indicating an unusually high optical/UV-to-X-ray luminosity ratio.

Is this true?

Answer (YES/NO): NO